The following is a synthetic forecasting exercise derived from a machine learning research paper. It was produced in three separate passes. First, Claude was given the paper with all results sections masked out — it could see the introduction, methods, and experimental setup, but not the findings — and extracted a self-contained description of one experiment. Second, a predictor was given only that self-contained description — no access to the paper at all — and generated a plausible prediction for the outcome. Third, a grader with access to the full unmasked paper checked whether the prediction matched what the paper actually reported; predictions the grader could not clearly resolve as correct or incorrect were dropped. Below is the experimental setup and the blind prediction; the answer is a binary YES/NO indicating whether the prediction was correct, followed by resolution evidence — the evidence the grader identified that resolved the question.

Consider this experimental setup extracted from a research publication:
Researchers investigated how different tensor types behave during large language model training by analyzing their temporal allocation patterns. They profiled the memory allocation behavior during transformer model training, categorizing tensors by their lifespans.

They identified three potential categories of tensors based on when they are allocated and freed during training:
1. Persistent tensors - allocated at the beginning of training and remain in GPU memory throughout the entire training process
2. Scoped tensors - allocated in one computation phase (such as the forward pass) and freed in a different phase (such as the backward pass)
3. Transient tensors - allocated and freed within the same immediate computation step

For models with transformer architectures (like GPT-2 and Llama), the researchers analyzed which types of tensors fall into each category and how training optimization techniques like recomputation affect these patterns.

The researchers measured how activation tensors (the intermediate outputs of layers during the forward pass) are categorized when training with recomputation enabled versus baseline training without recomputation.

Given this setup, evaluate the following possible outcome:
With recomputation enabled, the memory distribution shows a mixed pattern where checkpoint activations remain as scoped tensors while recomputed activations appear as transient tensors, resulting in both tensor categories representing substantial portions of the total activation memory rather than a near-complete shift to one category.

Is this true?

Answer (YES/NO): NO